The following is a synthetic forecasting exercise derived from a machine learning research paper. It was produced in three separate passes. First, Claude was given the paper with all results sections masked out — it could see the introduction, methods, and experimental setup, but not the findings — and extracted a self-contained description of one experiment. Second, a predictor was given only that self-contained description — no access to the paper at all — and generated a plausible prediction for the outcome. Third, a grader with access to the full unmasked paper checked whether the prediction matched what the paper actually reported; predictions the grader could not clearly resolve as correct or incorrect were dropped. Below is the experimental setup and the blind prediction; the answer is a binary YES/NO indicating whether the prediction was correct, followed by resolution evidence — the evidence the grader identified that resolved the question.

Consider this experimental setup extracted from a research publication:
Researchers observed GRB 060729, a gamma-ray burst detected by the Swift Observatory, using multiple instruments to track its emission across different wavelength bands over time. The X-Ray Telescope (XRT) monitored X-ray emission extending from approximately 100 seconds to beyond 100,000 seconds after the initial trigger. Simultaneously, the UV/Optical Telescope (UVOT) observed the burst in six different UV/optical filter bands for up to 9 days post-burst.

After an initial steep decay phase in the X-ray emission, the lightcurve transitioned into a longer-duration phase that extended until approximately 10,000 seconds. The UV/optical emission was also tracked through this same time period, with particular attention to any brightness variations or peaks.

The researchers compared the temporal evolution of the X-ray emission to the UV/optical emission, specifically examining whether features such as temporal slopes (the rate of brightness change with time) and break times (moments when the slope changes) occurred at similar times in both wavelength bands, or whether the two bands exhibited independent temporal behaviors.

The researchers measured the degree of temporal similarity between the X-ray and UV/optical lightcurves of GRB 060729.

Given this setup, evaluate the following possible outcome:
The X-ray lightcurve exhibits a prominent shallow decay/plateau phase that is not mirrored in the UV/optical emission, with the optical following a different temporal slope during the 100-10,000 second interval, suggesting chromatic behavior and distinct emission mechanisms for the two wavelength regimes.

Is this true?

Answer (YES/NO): NO